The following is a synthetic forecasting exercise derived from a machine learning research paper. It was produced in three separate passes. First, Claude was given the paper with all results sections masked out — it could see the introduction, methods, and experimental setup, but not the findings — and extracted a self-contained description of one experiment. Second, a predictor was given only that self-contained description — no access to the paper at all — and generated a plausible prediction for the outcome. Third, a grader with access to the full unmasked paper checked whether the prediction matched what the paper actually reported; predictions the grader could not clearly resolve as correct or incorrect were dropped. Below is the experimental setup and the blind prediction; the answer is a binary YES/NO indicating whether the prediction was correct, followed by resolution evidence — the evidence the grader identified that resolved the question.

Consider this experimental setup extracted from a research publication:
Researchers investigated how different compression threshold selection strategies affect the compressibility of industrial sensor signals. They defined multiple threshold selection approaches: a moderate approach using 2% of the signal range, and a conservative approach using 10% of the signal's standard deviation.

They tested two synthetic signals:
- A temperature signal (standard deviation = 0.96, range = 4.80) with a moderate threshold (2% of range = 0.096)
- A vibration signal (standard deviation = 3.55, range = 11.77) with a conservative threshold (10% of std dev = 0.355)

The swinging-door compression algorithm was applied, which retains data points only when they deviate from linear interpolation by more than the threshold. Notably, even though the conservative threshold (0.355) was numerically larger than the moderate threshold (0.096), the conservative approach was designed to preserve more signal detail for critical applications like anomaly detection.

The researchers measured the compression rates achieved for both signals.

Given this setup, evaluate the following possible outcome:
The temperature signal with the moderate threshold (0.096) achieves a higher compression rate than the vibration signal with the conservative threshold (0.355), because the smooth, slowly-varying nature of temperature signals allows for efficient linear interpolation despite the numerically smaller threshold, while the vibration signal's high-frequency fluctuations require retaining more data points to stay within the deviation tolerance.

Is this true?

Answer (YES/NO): YES